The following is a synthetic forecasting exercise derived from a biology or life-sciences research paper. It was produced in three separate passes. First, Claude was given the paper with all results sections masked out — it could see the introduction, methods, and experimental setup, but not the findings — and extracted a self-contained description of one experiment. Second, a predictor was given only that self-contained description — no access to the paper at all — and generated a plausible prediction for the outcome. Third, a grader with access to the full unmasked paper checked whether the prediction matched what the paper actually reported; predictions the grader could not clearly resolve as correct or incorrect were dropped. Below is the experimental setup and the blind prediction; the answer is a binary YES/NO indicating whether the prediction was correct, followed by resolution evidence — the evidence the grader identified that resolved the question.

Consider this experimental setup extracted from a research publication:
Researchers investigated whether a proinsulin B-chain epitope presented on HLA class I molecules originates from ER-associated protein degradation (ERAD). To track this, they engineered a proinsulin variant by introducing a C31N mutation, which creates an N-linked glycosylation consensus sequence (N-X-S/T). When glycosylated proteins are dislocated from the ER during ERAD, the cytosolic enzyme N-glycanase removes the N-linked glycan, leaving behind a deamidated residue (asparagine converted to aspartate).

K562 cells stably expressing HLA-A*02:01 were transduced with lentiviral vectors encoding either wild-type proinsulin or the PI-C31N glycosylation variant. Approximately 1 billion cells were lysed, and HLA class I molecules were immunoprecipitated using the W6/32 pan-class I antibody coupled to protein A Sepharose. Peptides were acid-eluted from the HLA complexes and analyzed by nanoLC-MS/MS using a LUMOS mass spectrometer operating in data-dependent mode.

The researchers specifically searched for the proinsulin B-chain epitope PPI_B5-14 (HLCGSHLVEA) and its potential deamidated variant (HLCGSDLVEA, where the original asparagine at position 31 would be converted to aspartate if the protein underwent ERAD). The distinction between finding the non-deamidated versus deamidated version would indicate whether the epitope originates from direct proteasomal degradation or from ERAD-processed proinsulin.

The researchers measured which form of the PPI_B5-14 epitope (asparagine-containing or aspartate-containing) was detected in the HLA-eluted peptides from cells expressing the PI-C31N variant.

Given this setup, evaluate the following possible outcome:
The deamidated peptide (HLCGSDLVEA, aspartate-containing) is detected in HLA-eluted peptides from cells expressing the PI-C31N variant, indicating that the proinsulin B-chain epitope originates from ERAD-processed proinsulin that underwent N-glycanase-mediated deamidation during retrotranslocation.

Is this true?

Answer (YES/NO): YES